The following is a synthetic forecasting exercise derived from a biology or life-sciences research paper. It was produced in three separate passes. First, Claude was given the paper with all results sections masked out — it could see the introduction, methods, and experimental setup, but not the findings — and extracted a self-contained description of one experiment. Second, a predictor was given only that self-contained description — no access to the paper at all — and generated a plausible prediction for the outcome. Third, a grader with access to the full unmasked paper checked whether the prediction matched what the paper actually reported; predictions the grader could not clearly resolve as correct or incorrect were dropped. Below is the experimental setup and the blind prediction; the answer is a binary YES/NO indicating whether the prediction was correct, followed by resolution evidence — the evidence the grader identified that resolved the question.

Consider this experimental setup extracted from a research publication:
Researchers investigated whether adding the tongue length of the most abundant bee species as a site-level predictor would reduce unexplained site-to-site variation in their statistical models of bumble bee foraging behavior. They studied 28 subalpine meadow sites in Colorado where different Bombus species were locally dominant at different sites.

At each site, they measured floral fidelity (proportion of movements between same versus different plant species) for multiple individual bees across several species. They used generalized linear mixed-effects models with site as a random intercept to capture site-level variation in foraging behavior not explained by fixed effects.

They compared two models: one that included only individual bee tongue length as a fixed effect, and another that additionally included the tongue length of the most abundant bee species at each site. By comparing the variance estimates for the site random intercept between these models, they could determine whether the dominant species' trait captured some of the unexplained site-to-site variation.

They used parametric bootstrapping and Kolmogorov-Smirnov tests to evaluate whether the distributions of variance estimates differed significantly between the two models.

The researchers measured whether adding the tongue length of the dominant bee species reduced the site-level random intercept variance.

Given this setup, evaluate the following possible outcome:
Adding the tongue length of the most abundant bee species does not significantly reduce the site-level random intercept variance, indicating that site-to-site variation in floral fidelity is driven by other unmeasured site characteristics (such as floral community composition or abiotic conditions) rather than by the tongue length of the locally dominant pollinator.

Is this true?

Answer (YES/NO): NO